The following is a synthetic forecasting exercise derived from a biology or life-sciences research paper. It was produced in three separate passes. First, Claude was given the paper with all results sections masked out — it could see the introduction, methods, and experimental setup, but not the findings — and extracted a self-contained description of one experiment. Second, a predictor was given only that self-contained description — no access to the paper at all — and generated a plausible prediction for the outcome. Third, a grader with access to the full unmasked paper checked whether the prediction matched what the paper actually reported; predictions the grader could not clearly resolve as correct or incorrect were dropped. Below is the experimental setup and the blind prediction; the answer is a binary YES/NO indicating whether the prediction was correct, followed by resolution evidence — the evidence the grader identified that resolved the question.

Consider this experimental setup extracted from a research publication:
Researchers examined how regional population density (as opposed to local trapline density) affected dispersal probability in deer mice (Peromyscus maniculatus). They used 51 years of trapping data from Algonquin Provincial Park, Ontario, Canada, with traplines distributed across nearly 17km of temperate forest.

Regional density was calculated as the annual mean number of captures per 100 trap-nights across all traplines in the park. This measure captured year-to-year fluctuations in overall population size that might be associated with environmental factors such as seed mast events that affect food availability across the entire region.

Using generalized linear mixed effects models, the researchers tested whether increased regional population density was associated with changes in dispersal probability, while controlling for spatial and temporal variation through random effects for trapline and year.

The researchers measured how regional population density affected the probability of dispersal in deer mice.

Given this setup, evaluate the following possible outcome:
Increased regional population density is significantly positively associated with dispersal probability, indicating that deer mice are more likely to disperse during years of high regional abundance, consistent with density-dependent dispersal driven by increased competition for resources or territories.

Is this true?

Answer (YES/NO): NO